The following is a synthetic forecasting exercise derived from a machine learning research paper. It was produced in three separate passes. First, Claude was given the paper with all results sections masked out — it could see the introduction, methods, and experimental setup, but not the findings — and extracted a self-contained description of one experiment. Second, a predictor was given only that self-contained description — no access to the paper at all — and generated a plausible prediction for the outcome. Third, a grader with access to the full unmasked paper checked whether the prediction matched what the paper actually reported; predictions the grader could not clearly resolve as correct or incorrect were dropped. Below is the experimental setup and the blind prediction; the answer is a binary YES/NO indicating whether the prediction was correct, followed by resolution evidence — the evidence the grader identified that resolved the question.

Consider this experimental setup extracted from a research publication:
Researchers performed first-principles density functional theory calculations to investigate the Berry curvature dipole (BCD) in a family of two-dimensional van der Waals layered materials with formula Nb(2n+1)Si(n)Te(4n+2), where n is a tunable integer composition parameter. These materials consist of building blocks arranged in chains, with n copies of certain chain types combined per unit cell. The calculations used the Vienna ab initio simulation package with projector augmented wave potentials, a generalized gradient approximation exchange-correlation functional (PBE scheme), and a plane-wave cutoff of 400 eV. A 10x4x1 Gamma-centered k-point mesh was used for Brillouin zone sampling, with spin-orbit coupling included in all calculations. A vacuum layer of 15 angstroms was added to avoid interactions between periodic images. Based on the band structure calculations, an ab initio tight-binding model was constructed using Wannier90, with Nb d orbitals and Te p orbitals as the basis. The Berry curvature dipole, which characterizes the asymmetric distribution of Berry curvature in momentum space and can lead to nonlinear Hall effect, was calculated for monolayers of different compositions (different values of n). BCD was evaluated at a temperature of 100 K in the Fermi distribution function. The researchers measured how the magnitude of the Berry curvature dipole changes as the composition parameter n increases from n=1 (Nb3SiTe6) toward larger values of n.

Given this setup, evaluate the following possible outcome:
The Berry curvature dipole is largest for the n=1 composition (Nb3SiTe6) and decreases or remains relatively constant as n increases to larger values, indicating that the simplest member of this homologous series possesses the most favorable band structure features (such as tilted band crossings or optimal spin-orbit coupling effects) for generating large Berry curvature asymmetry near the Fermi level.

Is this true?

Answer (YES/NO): YES